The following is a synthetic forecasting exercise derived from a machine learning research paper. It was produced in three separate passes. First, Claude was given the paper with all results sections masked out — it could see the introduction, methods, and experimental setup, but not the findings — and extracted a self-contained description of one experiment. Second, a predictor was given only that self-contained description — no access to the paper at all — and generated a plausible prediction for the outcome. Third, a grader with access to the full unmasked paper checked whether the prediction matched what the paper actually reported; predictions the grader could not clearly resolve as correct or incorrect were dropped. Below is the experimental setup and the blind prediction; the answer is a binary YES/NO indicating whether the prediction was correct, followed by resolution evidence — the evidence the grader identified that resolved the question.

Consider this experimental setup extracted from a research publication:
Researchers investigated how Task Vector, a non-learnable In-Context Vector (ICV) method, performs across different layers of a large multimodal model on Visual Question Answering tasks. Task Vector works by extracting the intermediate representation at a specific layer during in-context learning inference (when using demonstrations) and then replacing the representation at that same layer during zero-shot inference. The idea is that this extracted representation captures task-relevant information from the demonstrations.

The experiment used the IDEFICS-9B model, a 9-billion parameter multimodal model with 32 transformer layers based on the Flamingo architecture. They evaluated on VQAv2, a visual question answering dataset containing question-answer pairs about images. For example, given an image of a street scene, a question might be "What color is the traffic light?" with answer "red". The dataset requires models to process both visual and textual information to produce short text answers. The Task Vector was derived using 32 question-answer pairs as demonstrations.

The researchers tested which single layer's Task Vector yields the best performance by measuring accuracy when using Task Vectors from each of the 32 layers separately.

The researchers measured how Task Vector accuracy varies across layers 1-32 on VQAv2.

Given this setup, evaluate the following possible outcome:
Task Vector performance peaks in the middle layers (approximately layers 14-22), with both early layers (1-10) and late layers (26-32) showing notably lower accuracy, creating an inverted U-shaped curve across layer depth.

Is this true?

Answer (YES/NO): NO